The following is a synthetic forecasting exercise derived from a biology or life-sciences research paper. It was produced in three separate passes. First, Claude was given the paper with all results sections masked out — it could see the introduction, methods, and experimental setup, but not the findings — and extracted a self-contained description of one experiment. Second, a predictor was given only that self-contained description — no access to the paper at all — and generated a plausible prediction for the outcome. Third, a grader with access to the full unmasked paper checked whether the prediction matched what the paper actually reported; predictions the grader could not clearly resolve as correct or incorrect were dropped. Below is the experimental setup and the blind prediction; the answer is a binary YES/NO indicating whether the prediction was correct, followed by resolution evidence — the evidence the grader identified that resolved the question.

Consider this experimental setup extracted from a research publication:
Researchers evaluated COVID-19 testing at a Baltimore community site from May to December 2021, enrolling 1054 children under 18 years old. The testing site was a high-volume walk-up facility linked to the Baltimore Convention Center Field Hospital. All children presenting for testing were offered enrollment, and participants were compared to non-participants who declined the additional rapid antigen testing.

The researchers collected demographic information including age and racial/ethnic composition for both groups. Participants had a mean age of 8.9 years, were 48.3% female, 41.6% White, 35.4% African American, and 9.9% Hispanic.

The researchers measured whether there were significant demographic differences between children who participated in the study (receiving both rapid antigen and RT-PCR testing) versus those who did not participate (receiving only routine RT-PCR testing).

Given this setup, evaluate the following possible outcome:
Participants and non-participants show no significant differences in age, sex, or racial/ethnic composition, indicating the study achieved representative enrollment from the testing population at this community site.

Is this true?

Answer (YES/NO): NO